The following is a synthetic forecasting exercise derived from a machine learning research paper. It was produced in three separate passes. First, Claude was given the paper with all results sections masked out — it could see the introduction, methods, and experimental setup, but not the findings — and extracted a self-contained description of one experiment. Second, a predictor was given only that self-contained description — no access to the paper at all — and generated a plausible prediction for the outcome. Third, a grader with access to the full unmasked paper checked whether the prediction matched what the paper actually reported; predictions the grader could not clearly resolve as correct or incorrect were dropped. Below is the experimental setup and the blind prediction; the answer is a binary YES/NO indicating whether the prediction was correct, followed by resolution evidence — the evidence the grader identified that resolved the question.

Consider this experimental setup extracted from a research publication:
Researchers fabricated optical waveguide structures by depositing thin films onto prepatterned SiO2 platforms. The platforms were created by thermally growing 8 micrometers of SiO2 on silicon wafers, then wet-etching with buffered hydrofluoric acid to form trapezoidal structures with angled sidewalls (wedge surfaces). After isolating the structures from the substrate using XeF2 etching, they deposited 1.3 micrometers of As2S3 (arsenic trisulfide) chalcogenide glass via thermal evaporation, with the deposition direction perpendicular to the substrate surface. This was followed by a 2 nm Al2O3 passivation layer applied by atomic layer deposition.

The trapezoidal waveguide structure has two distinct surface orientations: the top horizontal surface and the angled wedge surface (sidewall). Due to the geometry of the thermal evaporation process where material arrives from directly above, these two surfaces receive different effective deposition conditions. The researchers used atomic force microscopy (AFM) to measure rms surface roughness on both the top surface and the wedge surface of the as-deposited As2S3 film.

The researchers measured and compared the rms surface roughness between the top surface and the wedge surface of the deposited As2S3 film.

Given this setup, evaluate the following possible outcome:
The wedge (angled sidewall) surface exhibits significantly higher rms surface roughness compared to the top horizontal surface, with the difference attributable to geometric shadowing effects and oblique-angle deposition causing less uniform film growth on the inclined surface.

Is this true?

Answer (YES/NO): NO